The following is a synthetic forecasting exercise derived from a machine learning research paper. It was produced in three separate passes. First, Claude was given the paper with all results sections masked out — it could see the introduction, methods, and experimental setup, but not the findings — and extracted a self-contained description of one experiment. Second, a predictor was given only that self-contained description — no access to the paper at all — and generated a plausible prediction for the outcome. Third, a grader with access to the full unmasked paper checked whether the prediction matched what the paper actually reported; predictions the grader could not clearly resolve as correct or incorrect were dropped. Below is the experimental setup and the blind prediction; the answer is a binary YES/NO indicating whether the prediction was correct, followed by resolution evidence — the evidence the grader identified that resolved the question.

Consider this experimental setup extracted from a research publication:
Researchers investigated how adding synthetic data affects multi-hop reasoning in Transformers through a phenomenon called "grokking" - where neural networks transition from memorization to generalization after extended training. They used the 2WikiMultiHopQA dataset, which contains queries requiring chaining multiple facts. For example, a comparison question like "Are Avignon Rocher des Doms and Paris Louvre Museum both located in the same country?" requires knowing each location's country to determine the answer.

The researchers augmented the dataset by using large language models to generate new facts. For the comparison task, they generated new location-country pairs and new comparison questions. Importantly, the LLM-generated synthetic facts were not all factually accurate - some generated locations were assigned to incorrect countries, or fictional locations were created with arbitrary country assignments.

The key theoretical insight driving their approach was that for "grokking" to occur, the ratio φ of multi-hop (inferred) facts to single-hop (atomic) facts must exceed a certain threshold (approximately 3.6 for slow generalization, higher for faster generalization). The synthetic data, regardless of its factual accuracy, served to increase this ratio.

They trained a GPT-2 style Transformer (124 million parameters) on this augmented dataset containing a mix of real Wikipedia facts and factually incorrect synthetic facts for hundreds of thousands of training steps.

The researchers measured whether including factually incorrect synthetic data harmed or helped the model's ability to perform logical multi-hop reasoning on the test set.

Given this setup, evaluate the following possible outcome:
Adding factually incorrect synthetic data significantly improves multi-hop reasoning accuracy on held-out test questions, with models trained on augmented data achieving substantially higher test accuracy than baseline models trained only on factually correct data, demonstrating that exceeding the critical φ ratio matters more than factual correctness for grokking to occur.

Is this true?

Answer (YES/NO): YES